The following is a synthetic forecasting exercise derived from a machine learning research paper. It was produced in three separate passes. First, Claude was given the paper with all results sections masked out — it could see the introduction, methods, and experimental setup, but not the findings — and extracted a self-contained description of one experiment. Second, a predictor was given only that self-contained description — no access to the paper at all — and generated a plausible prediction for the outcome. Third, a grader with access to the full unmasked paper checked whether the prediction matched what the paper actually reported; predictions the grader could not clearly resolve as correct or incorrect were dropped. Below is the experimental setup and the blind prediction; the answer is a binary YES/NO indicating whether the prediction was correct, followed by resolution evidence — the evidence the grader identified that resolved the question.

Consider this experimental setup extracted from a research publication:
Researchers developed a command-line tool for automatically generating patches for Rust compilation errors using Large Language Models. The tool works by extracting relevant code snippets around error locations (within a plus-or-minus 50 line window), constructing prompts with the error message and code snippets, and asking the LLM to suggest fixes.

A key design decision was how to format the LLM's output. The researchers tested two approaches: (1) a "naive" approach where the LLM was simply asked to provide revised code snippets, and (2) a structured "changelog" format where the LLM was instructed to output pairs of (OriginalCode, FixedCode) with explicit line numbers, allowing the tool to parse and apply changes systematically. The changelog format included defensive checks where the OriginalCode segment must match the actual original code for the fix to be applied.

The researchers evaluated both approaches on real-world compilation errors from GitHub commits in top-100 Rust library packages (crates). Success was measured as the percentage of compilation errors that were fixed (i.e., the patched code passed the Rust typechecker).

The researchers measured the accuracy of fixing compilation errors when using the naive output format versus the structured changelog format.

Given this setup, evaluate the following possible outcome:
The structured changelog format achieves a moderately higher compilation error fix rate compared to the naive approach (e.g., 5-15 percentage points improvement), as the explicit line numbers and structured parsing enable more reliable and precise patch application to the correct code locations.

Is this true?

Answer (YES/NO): NO